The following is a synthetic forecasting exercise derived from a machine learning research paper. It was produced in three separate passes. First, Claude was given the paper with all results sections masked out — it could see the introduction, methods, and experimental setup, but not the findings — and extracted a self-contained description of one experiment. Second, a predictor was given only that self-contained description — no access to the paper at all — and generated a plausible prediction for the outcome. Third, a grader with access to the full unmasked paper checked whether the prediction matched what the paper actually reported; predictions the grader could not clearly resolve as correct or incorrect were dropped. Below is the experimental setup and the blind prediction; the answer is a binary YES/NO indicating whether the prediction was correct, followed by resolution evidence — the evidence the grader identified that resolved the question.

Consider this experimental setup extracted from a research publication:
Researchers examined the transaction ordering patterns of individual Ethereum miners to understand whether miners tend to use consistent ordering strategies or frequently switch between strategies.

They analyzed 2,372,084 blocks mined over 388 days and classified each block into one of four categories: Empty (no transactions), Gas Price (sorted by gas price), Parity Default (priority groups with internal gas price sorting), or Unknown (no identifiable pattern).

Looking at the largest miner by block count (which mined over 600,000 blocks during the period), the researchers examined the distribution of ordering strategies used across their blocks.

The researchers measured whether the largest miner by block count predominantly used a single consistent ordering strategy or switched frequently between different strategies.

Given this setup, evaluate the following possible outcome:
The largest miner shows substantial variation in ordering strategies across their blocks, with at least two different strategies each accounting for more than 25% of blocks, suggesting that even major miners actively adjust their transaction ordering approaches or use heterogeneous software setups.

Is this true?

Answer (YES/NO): YES